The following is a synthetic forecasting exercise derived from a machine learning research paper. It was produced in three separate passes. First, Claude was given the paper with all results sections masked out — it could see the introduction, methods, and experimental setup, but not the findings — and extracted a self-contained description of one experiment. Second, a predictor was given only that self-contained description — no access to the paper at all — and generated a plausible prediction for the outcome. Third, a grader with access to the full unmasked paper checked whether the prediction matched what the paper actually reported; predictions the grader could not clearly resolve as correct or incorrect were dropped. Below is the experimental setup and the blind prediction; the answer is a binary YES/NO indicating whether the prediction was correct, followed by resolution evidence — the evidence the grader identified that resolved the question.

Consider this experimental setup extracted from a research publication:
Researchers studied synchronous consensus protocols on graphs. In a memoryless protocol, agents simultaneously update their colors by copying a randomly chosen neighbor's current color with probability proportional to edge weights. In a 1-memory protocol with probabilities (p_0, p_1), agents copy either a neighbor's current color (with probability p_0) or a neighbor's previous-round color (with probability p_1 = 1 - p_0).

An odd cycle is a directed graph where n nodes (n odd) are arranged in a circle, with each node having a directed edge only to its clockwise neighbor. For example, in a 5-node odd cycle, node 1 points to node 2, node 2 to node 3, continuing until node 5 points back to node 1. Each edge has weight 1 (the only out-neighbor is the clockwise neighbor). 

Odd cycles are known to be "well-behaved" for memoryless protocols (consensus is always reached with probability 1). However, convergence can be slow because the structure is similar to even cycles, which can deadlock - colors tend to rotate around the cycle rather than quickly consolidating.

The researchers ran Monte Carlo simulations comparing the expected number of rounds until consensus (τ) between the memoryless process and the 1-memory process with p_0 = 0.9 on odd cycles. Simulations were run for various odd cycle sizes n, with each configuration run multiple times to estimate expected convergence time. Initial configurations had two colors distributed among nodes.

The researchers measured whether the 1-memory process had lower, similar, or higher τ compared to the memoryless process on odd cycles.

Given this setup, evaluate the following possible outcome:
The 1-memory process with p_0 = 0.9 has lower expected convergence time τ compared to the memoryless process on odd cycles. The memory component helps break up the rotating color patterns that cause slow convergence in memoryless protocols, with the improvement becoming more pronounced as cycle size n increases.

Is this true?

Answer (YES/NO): YES